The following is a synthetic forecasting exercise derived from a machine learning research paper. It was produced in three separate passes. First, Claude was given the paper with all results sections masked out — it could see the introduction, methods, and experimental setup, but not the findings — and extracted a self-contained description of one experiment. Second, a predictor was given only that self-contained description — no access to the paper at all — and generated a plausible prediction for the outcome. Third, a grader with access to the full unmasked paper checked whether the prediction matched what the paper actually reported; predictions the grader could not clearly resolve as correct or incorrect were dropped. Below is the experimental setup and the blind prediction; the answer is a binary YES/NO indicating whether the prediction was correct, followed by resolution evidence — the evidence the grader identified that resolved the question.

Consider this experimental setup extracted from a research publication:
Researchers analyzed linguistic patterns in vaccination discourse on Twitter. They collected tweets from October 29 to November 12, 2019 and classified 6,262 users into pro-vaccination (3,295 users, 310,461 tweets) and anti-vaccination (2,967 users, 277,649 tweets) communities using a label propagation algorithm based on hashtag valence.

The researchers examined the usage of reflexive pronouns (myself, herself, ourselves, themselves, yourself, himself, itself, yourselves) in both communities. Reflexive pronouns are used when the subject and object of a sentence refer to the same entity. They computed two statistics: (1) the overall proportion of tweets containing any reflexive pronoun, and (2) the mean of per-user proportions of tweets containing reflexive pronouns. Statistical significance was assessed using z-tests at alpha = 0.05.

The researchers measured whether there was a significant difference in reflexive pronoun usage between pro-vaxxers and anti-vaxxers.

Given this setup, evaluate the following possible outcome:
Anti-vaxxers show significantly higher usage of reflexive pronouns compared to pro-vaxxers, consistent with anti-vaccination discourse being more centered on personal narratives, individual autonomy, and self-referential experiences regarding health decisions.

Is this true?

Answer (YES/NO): NO